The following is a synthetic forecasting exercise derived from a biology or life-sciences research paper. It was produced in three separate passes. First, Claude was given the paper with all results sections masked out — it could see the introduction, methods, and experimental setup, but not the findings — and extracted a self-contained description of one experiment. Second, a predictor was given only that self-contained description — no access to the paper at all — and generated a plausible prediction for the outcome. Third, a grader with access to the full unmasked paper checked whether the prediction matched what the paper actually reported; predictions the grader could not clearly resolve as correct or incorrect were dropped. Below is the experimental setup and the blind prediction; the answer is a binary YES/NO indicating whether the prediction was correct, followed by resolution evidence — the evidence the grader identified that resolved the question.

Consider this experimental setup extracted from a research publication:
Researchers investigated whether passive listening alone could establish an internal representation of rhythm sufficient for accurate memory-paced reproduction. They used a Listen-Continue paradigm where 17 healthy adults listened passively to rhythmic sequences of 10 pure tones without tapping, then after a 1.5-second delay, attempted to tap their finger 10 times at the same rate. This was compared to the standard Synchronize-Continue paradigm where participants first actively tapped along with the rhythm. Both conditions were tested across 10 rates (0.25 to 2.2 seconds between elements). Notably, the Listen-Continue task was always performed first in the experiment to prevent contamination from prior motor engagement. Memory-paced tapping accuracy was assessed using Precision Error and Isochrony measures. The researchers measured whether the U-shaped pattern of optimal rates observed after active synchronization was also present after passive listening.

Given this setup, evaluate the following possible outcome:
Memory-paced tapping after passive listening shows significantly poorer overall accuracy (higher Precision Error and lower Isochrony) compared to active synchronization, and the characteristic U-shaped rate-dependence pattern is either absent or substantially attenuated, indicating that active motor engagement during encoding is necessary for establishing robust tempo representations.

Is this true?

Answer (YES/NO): NO